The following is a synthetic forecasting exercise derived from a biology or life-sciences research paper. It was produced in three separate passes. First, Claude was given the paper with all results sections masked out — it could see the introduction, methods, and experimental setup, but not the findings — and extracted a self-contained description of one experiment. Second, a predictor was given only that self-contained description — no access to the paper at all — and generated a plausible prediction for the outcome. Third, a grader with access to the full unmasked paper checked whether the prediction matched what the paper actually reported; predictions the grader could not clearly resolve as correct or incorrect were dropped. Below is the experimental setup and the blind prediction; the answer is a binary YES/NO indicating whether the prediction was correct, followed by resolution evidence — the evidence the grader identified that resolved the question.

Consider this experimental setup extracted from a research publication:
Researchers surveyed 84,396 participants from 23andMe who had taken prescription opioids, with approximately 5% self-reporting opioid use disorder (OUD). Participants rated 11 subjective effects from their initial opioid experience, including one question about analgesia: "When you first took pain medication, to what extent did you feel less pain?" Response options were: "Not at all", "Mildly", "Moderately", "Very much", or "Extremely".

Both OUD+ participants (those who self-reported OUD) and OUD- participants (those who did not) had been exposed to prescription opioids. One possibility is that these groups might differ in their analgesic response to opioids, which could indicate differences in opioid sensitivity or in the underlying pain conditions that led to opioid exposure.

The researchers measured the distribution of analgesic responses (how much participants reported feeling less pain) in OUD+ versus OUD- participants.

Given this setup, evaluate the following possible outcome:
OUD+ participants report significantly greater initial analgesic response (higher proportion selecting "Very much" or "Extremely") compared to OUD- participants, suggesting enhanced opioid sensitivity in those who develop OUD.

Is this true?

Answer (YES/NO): NO